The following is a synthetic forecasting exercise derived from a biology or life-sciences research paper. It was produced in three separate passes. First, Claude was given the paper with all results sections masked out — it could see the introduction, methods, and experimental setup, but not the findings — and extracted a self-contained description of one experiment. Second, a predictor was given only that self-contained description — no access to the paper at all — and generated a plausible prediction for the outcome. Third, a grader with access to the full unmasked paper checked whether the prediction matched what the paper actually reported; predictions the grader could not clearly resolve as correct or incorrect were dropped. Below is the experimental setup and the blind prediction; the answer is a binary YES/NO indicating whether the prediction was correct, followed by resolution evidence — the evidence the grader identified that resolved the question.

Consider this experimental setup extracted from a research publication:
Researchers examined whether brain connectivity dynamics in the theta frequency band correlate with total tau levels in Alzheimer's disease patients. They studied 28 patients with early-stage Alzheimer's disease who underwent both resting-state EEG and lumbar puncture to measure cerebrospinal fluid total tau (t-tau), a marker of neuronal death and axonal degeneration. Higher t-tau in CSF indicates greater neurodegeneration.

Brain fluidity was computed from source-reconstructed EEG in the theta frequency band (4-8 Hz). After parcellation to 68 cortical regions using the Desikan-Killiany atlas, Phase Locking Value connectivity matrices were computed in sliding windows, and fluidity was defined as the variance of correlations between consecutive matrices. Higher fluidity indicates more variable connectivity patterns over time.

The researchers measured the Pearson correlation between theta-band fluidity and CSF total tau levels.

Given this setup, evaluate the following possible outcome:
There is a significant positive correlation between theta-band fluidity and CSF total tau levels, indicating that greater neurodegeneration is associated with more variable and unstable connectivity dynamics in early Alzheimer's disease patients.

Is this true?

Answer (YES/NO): NO